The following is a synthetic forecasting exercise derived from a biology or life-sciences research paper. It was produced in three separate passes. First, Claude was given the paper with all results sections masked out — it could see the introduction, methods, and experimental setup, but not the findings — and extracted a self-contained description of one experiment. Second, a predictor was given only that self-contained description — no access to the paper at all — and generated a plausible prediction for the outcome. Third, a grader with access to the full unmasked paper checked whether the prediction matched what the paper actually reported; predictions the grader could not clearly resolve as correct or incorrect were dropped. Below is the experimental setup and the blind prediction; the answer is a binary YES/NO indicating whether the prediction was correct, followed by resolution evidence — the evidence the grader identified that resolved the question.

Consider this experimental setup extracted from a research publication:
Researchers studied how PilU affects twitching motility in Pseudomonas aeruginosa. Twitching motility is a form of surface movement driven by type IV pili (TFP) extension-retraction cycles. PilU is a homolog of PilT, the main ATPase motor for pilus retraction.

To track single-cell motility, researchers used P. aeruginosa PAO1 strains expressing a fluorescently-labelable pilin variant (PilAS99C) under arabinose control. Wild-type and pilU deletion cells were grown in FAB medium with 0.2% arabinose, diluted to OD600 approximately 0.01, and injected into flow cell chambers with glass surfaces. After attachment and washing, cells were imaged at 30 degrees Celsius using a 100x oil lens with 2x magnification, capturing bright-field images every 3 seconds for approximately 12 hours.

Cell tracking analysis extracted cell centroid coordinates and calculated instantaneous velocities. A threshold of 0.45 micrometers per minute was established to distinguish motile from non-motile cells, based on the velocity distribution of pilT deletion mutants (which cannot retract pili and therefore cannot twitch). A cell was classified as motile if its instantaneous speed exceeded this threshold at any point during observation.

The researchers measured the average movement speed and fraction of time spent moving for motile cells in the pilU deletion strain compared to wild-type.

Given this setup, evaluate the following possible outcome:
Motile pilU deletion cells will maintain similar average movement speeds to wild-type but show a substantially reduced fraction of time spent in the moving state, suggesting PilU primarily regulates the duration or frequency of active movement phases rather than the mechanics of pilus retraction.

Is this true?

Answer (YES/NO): NO